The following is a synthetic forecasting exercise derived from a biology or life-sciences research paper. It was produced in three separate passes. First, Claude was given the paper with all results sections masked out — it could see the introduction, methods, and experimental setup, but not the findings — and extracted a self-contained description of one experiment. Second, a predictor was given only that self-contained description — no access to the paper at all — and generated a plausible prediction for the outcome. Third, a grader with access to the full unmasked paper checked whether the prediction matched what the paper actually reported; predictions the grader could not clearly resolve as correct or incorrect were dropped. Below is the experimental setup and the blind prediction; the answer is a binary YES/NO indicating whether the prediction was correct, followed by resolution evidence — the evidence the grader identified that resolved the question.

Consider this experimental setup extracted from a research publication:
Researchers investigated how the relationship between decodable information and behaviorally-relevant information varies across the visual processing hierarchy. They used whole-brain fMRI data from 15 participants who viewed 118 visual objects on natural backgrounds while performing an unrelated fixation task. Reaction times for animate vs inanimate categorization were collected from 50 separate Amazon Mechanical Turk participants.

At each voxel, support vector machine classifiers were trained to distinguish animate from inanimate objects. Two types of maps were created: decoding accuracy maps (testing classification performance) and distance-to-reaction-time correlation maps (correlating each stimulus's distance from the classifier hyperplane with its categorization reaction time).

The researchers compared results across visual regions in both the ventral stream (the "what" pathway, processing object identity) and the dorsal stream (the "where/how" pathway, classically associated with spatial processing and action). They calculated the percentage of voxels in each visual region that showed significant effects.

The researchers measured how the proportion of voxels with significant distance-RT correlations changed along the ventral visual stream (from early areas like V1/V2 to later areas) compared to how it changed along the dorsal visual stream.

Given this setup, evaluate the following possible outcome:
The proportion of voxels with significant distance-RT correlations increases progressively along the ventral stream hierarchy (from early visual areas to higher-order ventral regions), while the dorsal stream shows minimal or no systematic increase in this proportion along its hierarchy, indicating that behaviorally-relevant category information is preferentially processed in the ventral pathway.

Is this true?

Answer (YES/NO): NO